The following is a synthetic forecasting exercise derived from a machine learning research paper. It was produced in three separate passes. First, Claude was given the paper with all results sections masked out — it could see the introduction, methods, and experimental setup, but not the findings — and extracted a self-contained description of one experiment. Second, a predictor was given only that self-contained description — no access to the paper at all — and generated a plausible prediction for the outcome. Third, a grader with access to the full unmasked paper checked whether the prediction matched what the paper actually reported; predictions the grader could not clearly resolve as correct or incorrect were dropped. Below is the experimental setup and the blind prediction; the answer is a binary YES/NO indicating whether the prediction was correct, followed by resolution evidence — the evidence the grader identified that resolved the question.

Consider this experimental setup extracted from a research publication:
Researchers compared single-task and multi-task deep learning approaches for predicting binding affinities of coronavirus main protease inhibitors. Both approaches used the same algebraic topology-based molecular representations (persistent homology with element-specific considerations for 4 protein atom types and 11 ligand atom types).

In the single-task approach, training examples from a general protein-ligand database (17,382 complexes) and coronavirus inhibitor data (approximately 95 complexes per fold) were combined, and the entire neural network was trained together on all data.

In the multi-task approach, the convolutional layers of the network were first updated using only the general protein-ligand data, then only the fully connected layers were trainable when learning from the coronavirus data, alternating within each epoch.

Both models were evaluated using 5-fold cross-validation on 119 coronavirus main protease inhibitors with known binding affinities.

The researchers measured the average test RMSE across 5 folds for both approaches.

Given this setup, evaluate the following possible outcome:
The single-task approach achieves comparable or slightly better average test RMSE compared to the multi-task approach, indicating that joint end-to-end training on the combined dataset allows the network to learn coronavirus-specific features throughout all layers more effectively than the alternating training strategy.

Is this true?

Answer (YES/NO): YES